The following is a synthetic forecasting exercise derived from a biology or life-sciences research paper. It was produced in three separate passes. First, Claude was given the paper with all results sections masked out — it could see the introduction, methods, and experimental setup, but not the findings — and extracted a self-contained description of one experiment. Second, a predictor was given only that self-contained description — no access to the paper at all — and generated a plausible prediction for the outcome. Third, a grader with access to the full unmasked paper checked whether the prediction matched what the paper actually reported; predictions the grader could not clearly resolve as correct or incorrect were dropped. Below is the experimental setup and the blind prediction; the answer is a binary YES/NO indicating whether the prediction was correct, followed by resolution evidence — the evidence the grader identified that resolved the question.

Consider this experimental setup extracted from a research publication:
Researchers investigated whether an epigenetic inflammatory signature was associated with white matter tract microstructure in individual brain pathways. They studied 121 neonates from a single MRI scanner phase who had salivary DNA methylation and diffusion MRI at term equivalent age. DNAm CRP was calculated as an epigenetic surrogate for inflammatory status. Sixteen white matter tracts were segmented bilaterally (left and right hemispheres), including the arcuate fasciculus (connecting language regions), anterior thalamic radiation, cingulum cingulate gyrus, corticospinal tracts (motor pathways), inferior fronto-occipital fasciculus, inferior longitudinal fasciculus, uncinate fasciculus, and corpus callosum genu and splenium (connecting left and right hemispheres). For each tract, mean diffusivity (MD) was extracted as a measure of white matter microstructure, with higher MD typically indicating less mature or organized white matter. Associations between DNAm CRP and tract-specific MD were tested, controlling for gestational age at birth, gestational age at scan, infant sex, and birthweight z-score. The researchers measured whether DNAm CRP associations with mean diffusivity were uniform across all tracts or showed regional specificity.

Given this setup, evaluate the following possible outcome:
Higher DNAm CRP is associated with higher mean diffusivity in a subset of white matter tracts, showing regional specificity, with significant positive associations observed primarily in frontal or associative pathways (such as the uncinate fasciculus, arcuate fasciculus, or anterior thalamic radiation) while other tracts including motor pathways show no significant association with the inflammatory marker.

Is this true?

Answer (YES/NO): NO